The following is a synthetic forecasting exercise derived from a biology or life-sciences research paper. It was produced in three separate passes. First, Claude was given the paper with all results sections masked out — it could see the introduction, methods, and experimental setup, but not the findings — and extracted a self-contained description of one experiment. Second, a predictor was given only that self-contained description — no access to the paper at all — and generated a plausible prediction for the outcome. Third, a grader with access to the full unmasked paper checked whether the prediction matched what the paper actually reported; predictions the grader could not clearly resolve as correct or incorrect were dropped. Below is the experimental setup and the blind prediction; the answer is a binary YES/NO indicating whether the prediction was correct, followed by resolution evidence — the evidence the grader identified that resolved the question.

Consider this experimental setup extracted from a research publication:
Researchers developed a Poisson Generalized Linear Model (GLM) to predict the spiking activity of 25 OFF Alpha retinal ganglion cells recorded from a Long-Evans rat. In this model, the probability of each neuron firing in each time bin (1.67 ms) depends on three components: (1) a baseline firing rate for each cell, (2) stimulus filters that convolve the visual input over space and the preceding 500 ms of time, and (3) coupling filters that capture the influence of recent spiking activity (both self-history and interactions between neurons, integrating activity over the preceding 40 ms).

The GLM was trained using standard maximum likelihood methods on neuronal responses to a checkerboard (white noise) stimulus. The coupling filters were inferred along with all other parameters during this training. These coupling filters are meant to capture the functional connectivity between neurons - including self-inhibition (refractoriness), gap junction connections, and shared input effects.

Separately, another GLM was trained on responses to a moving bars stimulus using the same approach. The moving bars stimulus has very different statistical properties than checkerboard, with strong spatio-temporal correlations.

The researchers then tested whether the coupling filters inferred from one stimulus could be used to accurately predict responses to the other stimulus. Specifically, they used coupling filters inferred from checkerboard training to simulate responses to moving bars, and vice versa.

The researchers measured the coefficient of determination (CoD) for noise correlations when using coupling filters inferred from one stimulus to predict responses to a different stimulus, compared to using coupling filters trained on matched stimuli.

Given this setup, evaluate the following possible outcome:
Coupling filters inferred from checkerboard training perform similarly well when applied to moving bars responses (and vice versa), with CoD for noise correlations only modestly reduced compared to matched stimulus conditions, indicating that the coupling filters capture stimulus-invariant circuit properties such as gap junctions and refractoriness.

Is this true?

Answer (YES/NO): NO